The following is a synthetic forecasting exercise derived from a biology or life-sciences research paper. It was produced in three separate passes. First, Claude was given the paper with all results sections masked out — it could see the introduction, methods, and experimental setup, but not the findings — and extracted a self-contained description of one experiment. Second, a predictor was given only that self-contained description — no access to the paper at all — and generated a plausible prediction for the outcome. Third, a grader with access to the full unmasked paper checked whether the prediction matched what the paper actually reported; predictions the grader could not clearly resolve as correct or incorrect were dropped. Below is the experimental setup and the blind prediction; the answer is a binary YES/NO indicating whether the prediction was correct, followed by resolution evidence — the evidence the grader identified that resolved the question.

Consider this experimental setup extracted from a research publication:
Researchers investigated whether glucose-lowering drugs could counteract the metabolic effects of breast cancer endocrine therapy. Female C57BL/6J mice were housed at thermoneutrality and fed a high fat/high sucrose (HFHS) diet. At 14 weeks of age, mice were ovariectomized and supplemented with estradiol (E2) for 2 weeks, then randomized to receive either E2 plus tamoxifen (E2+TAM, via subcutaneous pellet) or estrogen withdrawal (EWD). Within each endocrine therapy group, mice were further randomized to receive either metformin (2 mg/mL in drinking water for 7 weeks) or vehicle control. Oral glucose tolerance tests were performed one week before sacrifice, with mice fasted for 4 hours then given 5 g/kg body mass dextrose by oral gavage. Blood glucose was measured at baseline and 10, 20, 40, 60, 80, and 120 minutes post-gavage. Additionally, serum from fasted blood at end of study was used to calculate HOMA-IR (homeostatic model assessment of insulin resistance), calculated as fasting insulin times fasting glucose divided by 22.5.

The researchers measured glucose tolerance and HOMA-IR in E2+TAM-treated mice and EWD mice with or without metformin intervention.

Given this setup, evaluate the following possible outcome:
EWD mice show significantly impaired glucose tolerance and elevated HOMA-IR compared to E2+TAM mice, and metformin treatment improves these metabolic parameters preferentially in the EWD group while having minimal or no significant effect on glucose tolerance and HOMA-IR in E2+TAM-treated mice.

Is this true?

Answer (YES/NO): NO